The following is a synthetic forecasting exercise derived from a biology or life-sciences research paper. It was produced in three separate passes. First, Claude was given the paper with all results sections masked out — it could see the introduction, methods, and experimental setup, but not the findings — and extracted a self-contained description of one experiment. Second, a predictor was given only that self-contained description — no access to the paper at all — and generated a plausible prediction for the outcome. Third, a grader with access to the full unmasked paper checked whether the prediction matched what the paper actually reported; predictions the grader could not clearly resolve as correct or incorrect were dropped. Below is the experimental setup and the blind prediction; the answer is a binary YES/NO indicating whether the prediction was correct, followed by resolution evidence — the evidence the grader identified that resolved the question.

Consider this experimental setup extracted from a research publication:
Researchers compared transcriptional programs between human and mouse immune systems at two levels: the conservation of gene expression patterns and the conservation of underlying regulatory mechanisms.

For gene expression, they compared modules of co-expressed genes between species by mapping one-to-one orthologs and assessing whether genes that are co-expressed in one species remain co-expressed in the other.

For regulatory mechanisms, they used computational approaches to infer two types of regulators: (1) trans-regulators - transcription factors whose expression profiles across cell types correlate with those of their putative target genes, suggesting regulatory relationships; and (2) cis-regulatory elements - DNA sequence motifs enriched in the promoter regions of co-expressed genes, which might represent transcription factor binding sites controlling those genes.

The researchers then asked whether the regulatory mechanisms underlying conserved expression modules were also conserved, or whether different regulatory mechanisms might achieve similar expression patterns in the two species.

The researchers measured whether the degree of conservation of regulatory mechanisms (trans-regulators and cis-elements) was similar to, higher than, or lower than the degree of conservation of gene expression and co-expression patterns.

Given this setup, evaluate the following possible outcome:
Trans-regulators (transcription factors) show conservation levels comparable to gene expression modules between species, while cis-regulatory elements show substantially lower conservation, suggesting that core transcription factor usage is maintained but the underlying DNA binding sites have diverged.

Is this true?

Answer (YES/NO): NO